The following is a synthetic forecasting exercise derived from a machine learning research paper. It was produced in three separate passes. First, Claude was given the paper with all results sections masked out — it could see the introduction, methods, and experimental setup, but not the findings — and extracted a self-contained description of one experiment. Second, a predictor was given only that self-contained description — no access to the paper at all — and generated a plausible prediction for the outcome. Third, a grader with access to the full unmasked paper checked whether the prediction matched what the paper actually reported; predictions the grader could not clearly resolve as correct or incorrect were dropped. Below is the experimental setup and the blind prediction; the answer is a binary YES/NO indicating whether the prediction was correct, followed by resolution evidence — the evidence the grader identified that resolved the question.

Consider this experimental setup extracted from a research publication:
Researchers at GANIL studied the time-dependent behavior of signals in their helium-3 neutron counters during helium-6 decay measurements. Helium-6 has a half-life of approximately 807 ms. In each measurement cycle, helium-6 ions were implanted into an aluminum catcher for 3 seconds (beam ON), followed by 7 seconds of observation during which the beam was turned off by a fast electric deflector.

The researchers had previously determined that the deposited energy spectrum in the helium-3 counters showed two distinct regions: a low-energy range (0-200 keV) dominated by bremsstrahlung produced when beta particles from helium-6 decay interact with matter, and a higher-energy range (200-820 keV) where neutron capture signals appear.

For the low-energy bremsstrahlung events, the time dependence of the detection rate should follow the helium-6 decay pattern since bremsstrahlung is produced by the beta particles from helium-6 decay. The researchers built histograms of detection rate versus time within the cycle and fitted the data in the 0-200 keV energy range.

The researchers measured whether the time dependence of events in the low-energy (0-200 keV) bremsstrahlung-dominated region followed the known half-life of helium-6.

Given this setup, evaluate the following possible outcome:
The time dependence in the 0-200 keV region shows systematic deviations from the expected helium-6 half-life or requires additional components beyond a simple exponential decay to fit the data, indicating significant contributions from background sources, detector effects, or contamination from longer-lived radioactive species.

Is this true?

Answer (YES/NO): NO